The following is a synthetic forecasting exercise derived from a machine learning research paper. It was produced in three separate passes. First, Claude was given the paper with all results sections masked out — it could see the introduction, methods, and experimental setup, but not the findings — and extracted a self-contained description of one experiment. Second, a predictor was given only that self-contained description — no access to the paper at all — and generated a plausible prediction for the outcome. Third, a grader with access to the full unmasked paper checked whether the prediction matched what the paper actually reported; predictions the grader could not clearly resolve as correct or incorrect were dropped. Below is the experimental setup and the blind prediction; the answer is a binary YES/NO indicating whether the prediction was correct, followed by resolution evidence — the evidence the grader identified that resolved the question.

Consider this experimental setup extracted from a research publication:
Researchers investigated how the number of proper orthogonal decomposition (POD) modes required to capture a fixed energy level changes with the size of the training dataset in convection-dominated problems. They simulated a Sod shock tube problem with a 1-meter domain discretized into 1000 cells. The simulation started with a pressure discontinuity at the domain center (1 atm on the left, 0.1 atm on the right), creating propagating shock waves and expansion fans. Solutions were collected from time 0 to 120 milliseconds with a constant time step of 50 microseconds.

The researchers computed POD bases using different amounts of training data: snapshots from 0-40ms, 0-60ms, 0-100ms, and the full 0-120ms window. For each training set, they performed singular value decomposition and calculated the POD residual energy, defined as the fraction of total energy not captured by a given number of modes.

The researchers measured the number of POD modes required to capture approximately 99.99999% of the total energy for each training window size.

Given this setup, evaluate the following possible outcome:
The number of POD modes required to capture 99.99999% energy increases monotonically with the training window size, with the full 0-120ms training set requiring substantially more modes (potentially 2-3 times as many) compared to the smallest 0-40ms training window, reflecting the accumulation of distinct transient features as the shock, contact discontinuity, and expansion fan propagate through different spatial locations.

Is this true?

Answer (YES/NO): YES